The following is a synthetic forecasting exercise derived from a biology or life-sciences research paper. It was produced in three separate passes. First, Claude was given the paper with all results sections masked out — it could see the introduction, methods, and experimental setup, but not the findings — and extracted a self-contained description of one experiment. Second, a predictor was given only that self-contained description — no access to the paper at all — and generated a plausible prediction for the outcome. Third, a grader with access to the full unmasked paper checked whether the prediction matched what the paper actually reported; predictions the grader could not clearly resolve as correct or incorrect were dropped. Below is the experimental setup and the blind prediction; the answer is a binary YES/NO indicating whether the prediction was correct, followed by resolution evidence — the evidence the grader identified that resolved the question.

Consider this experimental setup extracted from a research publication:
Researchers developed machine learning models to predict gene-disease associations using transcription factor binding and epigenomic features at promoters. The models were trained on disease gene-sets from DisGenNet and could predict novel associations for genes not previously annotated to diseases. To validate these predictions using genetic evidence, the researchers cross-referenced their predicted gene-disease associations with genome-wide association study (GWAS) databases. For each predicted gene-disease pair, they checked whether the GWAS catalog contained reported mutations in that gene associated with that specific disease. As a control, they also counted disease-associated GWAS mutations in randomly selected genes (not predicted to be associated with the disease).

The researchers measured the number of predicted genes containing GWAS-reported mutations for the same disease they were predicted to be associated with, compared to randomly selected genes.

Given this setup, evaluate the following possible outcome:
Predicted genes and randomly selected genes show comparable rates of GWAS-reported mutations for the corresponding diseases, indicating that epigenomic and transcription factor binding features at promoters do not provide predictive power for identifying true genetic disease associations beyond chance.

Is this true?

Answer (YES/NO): NO